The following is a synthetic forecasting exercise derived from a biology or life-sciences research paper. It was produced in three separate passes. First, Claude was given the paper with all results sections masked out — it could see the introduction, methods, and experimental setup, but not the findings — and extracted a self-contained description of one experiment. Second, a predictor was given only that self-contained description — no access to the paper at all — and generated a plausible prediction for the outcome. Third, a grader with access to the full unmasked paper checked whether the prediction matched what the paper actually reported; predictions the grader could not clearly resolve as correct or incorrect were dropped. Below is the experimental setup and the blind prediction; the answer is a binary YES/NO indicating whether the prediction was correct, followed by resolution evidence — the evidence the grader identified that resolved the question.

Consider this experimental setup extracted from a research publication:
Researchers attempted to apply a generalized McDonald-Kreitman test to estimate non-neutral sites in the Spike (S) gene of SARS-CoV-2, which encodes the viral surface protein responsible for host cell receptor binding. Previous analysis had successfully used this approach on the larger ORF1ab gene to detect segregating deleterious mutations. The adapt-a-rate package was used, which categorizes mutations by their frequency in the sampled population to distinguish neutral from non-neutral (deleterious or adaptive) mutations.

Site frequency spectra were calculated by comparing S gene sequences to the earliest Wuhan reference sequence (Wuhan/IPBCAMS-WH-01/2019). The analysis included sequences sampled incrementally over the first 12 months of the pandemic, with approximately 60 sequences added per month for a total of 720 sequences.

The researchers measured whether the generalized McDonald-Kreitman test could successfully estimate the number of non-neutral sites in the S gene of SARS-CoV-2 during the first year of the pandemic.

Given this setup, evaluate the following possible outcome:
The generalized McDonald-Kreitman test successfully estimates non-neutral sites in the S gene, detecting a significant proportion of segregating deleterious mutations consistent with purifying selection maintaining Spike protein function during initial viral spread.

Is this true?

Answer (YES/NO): NO